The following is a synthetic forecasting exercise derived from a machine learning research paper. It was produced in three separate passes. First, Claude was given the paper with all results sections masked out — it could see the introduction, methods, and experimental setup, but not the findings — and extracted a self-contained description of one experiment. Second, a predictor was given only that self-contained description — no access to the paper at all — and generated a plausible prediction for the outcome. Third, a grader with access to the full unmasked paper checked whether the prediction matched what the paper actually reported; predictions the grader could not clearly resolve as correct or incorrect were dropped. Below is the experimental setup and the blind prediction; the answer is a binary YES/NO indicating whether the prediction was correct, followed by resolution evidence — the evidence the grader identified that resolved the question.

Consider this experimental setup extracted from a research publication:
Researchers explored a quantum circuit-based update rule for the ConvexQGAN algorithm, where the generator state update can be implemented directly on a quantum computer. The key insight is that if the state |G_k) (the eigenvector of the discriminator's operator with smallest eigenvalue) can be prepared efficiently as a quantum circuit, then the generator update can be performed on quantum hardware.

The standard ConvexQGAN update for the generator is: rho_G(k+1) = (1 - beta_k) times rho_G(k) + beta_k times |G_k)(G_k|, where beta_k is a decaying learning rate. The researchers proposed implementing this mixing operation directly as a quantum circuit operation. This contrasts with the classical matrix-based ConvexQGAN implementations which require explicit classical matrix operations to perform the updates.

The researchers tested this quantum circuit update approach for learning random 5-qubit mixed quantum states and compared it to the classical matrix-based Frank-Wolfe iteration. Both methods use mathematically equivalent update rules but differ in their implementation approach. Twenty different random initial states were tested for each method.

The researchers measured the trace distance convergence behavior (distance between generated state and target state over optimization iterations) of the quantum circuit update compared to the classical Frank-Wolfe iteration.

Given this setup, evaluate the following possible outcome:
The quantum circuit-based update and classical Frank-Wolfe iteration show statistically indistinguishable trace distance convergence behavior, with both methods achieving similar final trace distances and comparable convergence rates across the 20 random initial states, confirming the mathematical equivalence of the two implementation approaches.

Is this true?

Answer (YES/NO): NO